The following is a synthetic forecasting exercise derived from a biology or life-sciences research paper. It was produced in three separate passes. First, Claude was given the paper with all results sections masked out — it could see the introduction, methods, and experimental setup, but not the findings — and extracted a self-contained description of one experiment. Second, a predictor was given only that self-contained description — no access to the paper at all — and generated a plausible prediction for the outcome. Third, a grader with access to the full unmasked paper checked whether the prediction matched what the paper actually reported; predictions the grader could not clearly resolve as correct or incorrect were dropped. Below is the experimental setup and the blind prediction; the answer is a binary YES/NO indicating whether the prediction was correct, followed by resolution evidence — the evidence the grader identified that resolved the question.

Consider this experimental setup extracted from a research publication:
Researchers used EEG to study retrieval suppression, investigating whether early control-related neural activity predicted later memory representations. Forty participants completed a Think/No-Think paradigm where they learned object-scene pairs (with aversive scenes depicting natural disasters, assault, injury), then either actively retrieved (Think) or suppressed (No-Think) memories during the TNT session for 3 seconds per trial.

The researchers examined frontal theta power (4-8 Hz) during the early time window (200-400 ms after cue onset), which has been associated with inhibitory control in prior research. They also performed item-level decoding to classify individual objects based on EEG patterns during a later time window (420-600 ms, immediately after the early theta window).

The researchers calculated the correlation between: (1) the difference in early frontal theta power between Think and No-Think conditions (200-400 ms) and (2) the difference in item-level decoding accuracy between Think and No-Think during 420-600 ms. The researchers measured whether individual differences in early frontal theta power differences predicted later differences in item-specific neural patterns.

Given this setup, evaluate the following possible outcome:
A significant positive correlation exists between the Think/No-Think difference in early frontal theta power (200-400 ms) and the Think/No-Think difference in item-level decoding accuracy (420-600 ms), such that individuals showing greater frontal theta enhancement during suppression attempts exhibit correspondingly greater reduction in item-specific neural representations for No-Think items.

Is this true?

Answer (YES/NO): NO